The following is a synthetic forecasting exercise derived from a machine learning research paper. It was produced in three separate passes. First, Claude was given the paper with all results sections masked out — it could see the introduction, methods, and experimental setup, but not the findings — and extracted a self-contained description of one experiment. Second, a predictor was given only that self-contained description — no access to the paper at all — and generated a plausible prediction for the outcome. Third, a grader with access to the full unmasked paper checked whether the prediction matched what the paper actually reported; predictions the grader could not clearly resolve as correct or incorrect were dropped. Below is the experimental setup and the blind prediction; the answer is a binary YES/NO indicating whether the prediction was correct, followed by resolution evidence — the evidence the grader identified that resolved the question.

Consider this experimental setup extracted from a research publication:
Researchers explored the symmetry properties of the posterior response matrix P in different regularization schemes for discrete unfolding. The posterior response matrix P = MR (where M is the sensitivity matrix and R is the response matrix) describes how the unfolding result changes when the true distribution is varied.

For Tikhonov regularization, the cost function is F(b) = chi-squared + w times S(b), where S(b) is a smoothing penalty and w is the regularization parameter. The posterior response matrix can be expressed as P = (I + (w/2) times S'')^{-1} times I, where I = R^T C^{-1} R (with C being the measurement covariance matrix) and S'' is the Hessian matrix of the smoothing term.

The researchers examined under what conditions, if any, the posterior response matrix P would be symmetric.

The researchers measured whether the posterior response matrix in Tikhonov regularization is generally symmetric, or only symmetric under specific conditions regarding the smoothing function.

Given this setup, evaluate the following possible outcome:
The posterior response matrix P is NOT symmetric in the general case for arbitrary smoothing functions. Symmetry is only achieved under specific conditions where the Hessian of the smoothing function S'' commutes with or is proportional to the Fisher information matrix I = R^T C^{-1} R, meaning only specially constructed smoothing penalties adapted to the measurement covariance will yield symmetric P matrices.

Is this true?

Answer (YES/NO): NO